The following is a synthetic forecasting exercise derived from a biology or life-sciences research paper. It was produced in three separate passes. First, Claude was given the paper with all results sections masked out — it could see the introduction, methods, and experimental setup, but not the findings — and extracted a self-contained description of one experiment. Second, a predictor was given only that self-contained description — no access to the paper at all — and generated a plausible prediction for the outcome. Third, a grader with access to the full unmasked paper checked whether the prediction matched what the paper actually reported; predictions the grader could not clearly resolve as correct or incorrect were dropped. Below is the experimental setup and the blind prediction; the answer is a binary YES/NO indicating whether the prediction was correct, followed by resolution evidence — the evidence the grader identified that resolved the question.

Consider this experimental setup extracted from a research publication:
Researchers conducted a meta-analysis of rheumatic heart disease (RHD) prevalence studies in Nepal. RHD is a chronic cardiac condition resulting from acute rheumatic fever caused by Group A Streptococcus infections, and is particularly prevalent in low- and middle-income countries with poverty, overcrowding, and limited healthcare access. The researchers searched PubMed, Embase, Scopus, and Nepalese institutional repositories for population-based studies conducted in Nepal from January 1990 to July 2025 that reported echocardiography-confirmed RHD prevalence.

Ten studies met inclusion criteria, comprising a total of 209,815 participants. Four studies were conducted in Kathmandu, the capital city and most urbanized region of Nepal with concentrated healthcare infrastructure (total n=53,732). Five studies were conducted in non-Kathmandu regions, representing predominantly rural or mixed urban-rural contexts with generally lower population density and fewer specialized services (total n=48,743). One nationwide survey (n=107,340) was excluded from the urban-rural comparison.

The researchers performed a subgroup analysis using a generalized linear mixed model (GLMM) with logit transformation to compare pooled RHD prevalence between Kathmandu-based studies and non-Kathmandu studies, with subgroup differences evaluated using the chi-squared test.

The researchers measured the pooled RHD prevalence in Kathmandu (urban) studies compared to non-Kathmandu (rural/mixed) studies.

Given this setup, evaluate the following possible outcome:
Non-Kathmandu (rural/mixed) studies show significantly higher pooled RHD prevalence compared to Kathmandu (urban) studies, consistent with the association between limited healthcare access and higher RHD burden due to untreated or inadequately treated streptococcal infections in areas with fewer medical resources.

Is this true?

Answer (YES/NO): YES